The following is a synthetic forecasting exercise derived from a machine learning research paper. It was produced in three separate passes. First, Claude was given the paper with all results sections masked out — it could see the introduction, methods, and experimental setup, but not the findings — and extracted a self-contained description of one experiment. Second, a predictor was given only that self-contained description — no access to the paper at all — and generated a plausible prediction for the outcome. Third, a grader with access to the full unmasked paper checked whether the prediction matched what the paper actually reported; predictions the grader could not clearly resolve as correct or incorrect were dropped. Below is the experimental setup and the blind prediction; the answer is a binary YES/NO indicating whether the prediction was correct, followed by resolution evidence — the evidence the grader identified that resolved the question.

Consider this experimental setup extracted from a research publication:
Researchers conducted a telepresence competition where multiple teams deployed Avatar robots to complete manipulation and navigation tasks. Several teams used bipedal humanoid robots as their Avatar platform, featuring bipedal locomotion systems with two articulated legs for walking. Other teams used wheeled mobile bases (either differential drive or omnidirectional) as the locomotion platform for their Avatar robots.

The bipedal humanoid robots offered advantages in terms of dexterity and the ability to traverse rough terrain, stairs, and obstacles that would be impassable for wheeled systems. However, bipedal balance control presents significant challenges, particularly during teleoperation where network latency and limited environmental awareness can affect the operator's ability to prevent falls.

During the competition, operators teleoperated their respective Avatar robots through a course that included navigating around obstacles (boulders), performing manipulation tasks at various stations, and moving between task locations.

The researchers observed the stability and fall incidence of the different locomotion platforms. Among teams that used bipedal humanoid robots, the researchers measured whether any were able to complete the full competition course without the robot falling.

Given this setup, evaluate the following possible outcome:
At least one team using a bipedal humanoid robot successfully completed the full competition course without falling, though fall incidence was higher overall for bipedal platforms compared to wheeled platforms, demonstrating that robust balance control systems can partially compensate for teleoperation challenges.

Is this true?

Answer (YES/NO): NO